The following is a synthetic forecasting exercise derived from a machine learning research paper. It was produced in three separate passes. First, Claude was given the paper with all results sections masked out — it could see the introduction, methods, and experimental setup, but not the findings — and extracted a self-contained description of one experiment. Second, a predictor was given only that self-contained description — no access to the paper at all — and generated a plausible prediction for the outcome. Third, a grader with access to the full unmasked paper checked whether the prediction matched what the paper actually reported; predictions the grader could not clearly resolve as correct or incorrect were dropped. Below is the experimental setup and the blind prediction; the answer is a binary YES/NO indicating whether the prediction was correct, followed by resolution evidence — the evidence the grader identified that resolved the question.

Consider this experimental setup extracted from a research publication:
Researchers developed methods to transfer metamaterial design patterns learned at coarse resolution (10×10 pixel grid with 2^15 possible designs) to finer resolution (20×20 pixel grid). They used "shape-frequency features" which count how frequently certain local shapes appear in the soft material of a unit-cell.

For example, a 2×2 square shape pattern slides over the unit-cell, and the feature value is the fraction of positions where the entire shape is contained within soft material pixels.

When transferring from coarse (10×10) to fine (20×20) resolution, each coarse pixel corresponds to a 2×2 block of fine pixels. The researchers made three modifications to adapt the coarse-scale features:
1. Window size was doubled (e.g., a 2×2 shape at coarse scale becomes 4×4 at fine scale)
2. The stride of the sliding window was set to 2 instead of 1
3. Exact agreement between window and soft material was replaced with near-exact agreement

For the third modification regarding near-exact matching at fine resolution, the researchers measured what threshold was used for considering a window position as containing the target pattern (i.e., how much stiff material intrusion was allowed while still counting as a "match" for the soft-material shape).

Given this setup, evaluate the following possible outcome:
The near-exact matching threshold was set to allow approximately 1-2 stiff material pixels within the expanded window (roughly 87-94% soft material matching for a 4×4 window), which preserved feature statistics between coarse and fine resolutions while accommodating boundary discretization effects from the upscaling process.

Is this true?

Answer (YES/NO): NO